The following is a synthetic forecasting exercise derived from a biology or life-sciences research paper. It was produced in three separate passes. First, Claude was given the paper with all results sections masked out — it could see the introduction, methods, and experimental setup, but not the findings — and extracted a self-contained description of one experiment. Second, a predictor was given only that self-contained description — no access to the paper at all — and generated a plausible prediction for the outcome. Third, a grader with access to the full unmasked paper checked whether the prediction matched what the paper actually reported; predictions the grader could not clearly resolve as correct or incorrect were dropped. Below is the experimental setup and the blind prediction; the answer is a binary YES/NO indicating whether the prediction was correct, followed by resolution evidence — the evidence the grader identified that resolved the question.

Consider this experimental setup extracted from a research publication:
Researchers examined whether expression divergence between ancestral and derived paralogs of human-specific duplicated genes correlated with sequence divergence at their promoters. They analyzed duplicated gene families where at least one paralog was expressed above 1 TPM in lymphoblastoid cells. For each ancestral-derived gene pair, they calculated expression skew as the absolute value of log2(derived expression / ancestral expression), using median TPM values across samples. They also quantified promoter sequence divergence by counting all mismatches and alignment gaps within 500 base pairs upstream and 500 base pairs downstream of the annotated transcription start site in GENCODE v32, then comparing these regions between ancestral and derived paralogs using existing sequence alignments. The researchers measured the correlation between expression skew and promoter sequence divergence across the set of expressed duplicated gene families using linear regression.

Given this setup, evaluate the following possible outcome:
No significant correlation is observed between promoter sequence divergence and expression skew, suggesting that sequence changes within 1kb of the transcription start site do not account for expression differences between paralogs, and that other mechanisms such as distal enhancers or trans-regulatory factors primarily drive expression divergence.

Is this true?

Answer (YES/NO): YES